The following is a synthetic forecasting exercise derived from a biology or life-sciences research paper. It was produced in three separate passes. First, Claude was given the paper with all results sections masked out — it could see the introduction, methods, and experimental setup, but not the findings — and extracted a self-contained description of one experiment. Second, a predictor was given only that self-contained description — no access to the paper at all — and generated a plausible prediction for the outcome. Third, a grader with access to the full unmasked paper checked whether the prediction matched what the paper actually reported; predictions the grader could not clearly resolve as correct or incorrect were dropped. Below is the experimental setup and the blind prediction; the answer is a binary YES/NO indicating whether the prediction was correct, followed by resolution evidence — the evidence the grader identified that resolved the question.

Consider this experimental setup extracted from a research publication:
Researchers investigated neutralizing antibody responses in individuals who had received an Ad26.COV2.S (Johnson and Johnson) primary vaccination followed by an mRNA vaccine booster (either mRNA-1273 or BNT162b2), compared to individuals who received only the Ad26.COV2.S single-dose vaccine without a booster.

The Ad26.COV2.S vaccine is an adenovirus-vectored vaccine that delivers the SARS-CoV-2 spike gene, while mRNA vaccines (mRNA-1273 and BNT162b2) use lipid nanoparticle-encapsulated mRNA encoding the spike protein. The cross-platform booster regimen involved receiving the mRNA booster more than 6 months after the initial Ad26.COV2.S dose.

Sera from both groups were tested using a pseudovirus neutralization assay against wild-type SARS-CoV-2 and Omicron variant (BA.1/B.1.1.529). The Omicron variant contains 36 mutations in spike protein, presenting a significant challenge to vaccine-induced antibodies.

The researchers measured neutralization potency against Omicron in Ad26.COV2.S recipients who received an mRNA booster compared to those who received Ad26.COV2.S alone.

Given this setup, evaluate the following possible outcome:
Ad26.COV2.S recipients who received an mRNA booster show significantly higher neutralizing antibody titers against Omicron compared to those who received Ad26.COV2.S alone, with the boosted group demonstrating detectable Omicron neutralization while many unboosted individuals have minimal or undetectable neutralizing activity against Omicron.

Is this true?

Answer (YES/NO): YES